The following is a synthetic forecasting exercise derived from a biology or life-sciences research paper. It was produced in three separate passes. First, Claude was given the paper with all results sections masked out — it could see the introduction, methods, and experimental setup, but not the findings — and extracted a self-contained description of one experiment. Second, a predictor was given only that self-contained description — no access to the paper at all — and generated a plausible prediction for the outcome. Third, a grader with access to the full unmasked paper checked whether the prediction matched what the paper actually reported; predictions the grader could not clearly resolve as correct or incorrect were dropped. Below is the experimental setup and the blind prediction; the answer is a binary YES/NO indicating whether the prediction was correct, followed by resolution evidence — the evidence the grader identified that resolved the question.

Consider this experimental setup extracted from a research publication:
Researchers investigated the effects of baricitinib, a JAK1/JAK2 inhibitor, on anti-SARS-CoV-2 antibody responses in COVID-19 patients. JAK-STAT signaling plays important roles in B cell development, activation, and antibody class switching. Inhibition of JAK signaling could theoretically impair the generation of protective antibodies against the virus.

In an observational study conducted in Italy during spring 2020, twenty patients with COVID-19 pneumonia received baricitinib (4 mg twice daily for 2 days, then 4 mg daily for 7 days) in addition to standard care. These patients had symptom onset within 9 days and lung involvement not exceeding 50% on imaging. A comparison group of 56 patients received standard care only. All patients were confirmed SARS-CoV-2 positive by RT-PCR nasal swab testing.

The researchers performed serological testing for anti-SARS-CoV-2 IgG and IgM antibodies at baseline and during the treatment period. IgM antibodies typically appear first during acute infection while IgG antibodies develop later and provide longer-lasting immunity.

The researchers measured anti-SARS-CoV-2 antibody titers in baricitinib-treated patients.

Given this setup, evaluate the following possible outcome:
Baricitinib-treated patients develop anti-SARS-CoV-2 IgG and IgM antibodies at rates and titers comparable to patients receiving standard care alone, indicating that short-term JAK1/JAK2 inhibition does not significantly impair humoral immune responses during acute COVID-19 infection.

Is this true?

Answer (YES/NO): NO